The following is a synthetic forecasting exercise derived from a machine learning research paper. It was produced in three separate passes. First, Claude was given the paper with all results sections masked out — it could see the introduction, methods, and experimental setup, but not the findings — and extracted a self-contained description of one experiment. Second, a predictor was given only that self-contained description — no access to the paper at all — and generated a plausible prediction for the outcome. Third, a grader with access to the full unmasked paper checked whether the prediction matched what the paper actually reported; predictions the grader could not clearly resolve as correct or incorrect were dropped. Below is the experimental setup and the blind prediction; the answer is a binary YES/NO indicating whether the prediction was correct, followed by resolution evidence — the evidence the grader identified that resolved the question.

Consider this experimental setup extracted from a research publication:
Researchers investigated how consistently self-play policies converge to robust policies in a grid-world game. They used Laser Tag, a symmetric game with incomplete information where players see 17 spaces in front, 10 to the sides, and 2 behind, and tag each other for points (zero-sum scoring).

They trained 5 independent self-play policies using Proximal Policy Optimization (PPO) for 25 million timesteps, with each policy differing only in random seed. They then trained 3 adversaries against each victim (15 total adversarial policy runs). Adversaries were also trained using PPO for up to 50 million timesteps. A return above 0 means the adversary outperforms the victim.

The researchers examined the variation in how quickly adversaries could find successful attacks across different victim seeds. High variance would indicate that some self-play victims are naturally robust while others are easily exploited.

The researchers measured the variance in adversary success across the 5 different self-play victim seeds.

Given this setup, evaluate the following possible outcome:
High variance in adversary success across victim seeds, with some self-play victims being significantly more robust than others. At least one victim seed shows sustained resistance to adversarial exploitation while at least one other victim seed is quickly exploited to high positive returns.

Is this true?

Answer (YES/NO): YES